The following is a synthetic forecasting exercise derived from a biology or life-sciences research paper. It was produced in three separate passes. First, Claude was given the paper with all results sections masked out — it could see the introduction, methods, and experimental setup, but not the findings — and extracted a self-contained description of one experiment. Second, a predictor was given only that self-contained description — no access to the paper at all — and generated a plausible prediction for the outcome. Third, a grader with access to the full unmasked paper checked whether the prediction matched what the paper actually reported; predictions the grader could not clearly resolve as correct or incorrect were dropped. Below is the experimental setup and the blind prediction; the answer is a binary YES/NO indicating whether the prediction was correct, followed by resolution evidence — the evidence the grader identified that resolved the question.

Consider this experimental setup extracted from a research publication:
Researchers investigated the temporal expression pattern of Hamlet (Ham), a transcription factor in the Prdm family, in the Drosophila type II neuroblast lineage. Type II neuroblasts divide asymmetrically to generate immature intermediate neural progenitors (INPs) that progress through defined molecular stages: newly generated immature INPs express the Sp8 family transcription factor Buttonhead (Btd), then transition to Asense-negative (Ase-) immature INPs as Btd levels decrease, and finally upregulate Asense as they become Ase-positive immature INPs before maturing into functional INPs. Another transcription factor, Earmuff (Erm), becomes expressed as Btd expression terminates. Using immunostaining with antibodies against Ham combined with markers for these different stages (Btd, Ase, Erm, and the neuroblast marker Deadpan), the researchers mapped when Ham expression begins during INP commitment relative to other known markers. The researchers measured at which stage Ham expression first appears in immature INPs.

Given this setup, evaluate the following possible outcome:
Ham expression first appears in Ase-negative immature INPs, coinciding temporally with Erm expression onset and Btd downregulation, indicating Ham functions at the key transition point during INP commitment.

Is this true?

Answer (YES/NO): NO